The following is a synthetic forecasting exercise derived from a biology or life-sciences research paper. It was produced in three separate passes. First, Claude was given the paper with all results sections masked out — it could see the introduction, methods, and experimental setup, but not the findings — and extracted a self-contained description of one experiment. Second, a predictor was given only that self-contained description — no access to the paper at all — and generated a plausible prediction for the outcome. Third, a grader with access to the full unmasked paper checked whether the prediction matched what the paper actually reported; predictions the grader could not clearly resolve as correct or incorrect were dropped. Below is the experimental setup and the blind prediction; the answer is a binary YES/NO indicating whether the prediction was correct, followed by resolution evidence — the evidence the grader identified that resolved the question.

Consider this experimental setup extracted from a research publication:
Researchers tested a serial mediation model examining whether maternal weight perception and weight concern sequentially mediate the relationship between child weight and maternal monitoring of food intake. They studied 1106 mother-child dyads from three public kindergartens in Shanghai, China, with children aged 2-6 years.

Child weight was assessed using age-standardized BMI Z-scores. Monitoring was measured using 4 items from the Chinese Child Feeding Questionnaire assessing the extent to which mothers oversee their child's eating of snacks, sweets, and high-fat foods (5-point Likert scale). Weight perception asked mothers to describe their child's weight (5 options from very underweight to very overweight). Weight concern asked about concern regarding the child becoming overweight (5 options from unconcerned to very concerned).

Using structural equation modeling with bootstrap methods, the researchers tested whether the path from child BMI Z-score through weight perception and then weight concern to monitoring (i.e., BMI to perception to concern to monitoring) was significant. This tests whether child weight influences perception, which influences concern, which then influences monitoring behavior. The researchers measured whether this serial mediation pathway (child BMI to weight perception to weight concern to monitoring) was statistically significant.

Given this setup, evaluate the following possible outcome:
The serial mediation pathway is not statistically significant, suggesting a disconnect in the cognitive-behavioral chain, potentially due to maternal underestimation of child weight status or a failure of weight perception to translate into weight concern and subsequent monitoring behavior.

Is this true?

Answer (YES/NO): NO